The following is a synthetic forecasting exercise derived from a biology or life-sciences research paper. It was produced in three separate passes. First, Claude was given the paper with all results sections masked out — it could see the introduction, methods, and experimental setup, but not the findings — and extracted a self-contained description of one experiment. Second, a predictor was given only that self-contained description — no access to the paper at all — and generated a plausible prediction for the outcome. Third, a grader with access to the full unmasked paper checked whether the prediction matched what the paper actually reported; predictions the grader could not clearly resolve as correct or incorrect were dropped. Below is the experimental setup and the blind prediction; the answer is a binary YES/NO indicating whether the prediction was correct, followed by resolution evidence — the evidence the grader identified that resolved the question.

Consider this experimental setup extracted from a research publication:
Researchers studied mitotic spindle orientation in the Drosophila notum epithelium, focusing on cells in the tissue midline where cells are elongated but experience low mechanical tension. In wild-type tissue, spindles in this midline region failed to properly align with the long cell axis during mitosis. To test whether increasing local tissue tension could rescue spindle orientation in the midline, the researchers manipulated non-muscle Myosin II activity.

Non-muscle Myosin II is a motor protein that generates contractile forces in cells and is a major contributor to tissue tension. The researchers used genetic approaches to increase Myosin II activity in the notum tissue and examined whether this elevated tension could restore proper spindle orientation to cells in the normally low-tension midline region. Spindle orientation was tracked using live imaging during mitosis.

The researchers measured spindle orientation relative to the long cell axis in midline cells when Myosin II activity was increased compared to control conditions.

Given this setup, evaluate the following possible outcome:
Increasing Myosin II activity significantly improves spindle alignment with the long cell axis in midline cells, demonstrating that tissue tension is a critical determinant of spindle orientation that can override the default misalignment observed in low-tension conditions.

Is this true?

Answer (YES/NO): YES